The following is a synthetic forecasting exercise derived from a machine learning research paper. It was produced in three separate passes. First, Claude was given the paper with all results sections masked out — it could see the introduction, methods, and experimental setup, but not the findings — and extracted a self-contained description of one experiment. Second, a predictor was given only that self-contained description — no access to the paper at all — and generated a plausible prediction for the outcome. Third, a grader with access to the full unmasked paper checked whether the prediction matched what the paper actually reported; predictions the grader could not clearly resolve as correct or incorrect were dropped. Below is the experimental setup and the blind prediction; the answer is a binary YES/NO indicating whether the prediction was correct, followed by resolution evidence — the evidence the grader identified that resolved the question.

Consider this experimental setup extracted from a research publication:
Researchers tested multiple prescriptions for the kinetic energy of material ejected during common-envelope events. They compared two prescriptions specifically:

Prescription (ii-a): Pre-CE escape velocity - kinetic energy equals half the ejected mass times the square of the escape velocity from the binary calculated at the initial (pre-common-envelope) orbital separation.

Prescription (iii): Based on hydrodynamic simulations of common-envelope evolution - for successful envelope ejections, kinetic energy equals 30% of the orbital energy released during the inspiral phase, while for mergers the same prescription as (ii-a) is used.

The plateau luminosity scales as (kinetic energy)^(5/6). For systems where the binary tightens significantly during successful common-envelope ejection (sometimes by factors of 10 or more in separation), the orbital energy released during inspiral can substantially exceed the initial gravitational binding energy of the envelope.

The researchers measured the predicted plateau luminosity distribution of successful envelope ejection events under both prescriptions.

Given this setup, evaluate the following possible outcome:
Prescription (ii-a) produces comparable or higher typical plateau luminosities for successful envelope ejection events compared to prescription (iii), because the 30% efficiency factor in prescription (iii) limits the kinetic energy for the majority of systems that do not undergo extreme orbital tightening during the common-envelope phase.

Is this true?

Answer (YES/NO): YES